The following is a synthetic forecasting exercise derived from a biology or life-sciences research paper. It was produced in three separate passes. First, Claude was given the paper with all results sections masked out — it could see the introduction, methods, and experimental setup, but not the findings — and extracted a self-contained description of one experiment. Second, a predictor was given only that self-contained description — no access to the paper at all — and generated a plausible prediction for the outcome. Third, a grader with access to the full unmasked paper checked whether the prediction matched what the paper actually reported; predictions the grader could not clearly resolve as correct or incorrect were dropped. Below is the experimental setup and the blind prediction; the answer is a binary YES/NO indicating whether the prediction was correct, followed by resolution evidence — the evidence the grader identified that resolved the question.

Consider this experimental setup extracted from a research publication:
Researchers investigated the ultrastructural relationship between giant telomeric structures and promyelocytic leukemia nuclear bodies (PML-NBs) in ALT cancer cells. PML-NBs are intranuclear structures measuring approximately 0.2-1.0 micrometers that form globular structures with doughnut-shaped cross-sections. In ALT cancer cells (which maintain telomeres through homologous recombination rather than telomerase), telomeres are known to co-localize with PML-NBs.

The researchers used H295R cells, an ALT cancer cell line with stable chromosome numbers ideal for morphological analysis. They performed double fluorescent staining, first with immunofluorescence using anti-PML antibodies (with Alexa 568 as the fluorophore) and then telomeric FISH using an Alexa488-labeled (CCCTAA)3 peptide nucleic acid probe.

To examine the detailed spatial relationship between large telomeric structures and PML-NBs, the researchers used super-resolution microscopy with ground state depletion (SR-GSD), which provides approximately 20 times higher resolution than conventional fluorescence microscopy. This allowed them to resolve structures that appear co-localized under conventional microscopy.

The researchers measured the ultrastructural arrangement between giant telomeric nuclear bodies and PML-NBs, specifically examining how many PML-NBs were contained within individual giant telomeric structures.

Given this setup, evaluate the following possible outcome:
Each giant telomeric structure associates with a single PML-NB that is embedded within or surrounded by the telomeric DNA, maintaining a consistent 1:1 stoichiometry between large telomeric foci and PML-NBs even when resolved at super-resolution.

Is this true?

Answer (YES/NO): NO